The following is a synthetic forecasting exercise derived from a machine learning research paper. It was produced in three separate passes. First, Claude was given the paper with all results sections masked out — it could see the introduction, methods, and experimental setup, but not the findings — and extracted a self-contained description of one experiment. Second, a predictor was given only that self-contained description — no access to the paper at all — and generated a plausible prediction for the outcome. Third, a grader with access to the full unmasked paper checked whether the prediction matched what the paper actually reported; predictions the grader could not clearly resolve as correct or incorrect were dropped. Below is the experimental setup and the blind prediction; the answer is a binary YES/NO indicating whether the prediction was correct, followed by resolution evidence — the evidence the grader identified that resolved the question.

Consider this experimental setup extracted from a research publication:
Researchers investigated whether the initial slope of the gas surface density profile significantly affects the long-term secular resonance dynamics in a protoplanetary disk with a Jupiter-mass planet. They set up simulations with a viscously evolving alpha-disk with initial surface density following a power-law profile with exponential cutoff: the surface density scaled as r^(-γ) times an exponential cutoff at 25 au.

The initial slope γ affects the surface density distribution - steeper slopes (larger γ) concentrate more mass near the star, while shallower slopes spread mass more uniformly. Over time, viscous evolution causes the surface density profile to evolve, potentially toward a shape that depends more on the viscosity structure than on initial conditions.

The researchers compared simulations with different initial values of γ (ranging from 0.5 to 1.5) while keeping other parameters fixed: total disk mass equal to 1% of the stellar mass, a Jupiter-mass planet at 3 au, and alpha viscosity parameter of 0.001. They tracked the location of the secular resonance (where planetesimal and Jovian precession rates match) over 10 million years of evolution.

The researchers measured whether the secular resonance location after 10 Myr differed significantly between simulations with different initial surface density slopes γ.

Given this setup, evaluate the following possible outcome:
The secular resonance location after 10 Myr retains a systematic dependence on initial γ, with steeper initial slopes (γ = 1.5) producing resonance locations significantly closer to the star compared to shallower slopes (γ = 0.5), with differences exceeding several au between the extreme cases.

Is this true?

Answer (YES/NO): NO